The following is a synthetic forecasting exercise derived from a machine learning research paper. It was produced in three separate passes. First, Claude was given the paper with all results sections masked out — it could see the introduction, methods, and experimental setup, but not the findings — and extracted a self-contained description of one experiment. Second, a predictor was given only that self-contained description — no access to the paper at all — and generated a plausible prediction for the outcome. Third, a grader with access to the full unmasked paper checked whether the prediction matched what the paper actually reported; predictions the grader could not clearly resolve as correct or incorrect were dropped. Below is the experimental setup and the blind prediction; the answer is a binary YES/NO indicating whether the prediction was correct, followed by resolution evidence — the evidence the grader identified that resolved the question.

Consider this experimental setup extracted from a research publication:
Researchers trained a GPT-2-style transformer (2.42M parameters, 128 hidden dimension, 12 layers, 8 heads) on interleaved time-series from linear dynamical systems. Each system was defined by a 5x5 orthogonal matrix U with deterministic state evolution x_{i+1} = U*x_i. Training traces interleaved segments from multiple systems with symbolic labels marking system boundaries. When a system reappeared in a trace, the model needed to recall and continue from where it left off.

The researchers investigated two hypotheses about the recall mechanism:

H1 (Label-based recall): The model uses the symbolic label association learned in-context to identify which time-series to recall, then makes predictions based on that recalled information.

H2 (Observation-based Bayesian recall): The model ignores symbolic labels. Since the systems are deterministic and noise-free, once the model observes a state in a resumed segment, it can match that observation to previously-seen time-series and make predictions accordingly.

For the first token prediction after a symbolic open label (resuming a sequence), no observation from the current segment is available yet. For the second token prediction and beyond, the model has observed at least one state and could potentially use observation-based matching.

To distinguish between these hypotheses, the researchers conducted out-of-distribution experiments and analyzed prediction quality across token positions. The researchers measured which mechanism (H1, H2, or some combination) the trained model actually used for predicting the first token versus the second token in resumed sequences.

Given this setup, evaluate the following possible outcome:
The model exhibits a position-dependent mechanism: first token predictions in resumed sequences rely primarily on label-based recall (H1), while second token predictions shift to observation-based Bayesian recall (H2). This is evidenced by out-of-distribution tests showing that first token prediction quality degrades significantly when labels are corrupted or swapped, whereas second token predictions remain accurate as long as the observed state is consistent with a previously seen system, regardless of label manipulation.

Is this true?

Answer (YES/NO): YES